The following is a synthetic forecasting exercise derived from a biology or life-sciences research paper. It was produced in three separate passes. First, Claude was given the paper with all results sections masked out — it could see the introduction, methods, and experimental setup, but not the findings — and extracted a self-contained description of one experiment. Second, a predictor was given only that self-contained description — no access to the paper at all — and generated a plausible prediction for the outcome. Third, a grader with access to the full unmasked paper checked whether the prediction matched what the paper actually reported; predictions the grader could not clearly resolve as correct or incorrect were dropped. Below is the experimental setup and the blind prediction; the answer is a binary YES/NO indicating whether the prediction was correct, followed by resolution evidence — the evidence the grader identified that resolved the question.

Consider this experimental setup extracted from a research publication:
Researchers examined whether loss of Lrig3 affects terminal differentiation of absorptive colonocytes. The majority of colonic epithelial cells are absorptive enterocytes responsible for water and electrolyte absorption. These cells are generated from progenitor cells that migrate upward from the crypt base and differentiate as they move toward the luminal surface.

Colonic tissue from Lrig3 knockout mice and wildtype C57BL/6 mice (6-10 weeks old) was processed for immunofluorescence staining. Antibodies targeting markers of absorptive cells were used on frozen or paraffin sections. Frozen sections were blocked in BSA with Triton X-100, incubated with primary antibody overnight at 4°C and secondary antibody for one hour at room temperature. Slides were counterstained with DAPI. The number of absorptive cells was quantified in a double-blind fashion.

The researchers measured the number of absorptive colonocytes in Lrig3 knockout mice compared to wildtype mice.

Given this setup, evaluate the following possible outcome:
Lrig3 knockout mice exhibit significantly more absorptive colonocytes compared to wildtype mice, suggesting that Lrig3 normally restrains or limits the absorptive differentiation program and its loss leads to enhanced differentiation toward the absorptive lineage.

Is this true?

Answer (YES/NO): NO